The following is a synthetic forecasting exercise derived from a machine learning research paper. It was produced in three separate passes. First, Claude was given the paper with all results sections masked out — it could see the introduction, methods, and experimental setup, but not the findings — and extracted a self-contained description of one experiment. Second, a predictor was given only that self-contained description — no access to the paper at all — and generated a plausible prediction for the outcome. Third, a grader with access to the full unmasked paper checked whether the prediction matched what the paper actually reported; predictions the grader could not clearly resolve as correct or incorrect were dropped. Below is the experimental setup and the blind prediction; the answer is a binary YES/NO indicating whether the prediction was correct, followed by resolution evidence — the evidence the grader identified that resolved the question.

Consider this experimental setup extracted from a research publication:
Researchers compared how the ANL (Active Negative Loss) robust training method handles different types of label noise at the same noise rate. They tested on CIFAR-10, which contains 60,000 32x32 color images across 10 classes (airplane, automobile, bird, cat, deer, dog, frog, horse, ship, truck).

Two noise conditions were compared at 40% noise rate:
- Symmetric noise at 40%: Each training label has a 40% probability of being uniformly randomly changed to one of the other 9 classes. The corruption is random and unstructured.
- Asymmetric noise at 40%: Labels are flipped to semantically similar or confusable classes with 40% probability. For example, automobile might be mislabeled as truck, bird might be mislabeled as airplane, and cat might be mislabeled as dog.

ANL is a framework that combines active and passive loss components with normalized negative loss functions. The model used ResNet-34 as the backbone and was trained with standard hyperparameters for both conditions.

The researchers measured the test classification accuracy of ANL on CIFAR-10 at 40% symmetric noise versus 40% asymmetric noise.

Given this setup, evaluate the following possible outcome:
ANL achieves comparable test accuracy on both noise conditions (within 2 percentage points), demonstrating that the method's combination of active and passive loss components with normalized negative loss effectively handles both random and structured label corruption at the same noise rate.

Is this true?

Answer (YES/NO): NO